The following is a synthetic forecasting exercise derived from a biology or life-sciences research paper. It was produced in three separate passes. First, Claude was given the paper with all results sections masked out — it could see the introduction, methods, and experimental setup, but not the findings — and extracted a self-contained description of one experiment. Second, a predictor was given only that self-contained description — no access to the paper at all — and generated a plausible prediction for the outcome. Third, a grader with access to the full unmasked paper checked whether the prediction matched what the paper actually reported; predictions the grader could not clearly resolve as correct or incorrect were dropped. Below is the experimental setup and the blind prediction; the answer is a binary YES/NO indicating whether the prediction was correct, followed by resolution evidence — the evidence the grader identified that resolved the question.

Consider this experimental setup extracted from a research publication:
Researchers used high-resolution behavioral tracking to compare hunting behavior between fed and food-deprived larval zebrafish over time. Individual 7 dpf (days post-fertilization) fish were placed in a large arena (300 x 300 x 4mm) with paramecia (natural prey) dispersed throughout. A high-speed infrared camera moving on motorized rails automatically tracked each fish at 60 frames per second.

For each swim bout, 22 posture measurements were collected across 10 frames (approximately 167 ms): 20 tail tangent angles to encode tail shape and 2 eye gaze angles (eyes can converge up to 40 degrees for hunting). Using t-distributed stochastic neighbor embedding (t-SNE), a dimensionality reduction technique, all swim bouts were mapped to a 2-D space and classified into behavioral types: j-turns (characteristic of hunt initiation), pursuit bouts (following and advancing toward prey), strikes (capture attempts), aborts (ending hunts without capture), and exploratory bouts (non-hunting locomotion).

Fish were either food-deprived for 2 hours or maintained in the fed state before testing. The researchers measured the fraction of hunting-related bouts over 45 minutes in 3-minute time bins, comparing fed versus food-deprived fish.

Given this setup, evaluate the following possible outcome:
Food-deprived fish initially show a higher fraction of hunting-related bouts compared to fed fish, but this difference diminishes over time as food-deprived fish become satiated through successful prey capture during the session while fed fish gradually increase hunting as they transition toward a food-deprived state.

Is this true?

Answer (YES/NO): NO